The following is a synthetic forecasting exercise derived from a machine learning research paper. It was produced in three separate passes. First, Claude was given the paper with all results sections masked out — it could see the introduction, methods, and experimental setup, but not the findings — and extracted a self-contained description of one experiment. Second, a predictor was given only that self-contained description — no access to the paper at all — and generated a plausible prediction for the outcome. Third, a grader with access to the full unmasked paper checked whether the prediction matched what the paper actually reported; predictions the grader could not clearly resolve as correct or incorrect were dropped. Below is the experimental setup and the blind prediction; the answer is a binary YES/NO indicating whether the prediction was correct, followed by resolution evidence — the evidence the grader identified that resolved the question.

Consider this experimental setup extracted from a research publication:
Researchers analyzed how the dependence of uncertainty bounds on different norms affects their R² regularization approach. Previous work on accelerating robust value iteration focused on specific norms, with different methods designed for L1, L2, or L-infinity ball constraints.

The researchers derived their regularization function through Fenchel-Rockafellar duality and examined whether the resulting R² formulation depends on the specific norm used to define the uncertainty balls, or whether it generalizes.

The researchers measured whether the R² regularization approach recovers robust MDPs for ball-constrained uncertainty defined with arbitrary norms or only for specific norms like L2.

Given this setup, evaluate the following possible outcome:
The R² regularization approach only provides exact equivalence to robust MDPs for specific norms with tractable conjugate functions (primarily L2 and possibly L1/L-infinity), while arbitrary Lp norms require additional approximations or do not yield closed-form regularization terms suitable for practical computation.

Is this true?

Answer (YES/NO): NO